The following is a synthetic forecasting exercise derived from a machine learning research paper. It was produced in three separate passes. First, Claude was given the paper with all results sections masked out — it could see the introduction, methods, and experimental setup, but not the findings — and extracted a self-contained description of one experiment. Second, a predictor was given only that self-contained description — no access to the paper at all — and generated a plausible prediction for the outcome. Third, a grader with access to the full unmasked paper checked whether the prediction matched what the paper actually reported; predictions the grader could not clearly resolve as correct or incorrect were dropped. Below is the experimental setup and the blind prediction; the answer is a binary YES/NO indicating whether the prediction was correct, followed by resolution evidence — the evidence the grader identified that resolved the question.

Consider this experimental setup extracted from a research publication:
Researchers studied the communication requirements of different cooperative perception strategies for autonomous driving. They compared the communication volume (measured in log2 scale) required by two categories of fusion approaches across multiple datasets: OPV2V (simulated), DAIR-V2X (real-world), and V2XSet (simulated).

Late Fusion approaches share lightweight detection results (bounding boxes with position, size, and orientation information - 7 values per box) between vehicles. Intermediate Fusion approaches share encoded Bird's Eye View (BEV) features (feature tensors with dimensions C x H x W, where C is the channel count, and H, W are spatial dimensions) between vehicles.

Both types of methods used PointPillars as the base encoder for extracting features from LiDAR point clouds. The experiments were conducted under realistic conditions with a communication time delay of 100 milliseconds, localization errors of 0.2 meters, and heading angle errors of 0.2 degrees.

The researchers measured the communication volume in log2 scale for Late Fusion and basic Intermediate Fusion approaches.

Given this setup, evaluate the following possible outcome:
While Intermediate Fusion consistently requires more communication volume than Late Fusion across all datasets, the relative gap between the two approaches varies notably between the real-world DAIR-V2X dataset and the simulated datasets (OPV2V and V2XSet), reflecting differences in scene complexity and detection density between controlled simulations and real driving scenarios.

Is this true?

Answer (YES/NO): NO